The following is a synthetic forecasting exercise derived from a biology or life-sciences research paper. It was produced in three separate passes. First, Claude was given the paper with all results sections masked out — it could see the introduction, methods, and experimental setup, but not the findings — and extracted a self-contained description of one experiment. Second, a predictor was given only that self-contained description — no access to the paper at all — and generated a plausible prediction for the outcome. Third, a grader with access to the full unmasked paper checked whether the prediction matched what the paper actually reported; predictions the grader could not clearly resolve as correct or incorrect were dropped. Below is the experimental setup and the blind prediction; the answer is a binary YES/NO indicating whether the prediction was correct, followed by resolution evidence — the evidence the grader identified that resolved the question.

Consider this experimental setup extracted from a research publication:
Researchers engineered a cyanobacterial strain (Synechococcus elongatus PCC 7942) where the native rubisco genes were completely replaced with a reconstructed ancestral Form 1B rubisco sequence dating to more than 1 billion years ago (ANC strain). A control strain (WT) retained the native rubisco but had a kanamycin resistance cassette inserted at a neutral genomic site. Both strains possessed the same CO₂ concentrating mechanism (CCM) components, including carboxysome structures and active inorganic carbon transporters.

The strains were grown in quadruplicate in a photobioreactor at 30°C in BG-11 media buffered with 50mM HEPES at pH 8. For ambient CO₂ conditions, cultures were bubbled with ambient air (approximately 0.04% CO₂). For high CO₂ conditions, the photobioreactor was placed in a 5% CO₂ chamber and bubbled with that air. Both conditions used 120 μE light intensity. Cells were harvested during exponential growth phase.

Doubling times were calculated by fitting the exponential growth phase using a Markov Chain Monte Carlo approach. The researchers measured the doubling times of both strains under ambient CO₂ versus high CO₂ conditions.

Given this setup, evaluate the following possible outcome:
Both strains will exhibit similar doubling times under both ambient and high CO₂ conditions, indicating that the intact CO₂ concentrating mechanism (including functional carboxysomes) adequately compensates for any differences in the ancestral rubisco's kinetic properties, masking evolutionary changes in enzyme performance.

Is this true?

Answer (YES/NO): NO